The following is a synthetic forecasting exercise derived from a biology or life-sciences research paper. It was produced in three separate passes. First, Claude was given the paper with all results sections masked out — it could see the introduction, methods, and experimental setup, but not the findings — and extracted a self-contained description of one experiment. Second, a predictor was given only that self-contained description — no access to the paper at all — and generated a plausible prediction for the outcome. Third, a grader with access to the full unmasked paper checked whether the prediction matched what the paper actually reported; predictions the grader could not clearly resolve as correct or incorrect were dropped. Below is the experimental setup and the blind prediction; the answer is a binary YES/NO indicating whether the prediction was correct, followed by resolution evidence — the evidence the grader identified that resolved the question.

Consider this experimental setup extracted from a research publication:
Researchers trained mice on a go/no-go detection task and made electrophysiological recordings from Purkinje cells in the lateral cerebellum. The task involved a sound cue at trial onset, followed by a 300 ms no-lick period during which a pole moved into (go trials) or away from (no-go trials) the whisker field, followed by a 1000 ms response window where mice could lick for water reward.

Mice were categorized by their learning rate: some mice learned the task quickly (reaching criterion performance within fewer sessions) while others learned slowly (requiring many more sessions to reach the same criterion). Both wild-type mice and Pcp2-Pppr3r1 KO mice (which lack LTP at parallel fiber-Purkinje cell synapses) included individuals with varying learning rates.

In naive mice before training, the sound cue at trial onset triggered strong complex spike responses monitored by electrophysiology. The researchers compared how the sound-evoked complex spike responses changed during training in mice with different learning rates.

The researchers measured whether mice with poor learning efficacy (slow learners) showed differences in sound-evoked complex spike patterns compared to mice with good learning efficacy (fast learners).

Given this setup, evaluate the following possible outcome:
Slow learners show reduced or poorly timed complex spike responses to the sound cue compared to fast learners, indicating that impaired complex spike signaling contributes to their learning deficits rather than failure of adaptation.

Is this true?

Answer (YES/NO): NO